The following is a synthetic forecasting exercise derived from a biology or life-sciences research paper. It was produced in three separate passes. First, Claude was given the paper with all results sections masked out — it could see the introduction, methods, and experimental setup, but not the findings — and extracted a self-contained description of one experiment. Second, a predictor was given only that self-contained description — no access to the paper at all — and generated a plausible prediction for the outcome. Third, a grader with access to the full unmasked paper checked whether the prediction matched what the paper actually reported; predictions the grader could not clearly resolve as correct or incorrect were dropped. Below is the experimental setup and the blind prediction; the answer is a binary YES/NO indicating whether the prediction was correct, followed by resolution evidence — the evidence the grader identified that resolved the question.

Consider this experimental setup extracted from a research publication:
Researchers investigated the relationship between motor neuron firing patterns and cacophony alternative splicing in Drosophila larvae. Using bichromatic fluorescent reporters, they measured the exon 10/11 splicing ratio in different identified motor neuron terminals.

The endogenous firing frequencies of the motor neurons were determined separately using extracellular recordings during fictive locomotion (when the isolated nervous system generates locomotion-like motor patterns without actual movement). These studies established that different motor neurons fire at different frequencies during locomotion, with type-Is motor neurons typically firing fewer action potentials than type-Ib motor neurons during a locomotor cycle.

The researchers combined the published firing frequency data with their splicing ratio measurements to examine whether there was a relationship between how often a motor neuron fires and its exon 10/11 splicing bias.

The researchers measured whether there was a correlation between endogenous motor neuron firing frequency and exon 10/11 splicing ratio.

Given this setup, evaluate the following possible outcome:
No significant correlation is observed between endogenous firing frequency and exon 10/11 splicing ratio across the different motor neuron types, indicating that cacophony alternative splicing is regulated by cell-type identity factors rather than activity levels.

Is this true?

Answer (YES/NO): NO